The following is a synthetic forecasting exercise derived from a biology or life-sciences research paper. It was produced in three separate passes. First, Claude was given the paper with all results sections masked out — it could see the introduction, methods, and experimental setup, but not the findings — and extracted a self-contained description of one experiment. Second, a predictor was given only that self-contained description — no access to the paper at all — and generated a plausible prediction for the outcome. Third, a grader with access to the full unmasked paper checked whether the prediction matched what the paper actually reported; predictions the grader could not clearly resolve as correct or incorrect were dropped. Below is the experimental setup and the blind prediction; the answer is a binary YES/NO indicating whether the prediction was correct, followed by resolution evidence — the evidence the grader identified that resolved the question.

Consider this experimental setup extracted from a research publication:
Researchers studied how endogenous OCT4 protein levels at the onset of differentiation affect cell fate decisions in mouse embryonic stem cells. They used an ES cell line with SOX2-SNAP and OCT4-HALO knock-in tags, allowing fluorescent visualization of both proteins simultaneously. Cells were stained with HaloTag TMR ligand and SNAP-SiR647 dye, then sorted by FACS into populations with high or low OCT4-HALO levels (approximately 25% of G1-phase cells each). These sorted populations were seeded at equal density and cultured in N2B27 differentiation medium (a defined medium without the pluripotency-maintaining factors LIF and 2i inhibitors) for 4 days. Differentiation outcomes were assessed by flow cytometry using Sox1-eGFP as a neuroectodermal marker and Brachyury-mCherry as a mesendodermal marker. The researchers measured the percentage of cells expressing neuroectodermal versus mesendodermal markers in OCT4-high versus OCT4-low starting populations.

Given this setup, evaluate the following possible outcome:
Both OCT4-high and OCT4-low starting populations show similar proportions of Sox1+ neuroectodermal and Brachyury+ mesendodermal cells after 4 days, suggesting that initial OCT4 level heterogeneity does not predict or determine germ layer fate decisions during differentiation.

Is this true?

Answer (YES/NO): NO